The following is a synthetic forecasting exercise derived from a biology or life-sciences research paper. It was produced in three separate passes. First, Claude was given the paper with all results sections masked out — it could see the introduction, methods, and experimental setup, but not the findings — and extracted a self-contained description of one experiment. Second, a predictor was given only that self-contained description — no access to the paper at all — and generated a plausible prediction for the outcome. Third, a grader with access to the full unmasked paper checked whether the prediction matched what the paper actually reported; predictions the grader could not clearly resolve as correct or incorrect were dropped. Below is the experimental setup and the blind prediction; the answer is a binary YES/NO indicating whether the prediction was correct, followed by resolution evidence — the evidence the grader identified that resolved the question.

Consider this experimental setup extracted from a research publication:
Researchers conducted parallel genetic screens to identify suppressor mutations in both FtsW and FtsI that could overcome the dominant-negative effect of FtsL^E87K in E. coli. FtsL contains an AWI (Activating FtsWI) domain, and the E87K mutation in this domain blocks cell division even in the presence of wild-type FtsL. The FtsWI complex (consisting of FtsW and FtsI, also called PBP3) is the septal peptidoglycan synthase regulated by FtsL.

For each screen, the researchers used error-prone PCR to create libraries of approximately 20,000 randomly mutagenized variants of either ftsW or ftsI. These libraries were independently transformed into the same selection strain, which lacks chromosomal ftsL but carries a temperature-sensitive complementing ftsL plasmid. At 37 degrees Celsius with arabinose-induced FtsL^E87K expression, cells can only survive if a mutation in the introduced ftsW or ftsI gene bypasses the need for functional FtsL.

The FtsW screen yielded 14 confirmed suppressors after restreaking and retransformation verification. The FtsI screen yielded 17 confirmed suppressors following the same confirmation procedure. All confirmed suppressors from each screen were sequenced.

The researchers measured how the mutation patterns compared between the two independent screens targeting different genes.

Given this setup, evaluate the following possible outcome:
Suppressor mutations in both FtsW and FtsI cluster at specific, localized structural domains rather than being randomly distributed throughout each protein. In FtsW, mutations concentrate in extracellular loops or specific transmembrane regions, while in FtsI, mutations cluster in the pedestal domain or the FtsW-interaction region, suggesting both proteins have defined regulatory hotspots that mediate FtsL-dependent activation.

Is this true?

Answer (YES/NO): YES